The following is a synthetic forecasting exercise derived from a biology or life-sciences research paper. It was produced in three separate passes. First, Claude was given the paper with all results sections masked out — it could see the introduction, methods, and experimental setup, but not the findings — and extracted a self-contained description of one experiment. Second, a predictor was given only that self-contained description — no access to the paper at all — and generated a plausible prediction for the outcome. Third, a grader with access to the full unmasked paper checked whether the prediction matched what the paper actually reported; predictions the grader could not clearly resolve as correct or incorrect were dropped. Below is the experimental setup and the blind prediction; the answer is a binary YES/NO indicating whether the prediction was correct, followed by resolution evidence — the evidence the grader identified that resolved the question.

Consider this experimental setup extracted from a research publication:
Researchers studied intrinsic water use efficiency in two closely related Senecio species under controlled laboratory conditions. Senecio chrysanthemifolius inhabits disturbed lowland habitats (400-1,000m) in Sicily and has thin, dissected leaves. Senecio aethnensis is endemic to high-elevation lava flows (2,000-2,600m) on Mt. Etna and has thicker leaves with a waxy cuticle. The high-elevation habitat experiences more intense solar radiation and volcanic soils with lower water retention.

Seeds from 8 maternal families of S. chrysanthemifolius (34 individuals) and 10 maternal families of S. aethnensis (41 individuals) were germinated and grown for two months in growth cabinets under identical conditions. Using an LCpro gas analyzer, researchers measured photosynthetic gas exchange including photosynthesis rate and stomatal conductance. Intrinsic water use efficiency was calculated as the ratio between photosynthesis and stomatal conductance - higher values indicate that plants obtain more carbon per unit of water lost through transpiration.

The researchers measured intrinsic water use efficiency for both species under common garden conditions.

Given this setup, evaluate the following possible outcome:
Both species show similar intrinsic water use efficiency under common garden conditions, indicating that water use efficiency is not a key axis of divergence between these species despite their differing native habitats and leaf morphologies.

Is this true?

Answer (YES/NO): NO